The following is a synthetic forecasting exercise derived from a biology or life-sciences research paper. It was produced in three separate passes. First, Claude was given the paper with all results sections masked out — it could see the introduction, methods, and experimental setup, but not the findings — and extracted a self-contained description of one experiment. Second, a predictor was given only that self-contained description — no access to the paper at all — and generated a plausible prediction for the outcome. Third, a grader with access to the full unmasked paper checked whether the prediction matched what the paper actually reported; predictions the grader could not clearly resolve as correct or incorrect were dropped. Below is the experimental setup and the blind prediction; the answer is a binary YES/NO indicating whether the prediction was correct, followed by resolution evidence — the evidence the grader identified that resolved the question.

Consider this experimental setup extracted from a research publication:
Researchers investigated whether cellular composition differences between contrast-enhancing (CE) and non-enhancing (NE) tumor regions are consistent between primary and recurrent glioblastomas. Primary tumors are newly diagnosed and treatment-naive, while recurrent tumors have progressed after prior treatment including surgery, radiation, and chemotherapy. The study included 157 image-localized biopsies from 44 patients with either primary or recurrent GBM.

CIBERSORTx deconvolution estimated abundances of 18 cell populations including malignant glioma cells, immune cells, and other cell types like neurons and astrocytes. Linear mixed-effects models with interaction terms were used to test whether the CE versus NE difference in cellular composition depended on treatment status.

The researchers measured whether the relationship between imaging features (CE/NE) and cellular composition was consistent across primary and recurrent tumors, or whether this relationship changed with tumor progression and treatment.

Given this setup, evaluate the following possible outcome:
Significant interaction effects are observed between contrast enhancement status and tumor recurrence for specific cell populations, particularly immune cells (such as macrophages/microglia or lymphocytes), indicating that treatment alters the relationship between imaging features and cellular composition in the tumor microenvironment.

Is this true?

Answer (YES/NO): YES